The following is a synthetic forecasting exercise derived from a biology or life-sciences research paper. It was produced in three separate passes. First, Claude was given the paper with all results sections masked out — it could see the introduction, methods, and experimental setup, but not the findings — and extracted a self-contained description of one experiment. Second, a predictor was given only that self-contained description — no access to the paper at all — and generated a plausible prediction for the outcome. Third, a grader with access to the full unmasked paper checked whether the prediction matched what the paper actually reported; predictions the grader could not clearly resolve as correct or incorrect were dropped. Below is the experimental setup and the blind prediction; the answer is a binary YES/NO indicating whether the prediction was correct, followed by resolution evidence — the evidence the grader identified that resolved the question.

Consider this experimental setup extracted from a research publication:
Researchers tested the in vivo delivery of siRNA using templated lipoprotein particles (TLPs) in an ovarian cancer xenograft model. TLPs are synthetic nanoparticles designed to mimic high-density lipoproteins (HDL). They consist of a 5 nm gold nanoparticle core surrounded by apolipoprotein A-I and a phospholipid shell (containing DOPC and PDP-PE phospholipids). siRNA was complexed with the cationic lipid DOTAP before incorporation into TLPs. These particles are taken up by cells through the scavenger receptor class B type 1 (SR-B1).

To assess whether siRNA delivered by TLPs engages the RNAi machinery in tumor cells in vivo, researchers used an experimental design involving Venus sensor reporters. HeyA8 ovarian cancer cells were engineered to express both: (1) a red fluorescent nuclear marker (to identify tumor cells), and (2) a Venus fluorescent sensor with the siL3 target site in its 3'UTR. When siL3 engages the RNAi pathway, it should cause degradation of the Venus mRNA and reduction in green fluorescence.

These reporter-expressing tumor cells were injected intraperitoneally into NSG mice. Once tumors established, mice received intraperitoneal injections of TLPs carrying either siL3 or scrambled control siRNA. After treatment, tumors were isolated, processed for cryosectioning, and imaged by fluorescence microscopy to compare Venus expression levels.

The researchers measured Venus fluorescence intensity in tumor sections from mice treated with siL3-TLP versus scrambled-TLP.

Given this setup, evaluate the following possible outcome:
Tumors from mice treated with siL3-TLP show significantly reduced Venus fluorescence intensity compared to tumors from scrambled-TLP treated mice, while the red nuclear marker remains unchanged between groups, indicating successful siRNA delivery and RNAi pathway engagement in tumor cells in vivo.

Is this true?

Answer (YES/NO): YES